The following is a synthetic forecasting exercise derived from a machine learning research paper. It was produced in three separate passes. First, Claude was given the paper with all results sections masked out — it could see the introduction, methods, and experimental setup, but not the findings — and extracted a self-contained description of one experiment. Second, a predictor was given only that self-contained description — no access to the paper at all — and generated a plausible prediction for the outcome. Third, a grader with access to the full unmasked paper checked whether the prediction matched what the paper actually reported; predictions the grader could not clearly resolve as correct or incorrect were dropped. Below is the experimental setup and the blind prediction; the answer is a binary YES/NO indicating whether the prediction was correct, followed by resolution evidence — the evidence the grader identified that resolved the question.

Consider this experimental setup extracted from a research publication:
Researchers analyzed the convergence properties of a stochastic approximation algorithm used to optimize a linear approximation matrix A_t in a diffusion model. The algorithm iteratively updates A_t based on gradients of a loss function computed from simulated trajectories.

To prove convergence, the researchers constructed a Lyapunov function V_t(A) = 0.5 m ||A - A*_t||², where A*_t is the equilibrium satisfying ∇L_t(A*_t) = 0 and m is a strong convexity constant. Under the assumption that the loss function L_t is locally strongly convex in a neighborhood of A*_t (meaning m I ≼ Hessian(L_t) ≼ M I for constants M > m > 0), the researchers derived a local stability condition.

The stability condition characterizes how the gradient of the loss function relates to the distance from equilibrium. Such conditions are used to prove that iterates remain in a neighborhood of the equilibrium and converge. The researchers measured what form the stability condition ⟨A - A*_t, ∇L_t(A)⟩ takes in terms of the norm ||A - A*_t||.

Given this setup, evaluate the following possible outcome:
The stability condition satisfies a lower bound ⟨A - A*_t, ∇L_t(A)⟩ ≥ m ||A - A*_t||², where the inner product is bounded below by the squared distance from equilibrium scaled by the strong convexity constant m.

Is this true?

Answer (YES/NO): YES